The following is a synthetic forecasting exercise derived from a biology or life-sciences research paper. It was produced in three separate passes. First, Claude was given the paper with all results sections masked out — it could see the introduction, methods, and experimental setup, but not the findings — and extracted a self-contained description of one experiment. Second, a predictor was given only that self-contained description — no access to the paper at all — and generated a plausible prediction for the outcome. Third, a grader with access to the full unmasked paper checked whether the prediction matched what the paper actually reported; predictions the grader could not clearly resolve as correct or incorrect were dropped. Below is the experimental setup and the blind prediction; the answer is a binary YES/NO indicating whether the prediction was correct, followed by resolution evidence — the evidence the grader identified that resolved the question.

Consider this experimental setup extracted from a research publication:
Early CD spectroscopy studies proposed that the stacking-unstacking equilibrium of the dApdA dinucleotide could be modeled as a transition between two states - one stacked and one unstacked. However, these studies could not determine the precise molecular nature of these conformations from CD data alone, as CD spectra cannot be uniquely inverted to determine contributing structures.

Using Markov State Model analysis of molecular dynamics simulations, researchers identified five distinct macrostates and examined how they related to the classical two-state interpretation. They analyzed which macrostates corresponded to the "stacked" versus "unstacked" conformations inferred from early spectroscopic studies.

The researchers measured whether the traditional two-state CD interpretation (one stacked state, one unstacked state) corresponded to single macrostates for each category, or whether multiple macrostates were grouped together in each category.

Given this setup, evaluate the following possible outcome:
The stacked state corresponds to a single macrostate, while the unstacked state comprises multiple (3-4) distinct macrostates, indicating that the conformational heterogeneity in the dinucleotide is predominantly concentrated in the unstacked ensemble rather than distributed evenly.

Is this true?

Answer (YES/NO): NO